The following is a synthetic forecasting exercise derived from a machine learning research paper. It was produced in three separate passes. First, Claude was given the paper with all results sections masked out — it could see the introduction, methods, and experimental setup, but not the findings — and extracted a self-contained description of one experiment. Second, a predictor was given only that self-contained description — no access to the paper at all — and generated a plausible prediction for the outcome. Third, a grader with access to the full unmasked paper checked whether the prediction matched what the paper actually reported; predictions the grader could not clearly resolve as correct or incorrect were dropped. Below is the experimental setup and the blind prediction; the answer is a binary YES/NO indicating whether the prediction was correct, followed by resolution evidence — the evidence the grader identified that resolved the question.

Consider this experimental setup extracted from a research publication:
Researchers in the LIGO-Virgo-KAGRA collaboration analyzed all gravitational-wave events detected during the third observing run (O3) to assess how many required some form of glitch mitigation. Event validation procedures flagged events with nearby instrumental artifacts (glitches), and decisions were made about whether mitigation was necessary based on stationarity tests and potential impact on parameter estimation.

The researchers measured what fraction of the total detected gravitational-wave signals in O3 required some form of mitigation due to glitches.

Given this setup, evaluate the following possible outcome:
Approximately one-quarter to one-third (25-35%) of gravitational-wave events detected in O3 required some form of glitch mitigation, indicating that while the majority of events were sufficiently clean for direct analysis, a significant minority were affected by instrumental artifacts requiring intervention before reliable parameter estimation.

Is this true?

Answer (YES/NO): NO